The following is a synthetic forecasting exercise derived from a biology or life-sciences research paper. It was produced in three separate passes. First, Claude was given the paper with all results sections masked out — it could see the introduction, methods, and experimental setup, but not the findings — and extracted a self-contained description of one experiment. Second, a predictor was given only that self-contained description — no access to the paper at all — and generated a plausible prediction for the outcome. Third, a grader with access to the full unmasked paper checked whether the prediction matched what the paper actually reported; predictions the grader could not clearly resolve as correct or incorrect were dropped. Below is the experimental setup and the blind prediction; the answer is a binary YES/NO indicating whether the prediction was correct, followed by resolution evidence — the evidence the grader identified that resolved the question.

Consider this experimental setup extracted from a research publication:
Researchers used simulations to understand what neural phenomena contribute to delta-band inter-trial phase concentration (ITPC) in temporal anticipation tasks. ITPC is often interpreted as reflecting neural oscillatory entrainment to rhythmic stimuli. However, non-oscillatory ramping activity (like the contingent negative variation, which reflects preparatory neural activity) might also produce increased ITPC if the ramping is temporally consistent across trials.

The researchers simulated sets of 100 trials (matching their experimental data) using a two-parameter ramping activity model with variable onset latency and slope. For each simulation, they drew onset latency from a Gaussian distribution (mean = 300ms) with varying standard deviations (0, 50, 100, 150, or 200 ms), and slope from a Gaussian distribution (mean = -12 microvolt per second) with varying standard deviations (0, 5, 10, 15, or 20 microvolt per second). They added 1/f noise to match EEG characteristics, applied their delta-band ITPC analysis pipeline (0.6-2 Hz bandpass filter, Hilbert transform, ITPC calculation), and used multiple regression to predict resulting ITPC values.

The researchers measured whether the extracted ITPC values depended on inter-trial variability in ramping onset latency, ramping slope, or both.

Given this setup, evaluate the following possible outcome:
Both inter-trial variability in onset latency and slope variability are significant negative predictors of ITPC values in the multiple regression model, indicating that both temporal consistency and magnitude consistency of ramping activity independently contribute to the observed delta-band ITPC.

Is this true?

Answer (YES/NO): NO